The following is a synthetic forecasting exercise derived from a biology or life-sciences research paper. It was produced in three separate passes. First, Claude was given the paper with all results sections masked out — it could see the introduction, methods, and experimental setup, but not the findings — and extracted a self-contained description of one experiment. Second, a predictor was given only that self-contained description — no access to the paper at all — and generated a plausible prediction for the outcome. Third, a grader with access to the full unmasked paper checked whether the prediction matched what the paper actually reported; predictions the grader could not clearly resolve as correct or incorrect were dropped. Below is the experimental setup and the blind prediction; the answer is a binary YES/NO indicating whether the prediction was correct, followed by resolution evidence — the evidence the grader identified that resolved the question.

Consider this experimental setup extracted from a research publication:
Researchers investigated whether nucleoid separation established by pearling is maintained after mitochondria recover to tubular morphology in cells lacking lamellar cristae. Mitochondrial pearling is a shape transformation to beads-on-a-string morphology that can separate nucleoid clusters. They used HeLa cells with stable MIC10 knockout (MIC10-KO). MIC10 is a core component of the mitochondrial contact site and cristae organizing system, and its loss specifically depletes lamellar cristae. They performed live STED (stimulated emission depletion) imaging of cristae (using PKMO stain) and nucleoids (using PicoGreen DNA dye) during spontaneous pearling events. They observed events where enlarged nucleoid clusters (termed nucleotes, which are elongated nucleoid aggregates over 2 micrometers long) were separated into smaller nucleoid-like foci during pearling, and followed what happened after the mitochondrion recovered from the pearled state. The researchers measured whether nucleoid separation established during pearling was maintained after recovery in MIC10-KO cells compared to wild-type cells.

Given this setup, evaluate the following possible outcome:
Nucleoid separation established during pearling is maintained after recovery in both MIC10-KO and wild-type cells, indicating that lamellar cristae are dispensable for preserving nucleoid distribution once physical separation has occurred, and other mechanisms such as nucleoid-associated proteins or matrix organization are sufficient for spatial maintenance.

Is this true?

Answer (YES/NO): NO